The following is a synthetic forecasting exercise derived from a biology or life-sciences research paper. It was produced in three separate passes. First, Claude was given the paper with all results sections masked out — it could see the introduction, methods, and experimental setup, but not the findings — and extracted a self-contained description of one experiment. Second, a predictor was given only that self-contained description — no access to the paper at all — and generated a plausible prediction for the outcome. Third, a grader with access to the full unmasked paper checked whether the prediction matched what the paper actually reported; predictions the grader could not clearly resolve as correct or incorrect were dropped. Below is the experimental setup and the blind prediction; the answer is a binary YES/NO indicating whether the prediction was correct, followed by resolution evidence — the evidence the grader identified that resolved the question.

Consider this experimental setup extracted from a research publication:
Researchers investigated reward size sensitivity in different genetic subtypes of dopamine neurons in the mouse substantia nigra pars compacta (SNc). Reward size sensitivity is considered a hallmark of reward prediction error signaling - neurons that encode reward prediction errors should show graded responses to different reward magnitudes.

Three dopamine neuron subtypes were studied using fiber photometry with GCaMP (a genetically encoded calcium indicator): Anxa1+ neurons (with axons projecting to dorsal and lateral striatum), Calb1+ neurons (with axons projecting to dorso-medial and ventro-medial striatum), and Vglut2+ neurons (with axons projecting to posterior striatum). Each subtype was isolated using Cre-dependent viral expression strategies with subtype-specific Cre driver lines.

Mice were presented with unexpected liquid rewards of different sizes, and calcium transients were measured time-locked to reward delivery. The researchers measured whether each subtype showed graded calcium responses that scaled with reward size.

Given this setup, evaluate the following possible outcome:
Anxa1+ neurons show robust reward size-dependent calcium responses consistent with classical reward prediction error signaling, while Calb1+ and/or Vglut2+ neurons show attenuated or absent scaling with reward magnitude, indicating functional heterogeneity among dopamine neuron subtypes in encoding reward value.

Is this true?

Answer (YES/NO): NO